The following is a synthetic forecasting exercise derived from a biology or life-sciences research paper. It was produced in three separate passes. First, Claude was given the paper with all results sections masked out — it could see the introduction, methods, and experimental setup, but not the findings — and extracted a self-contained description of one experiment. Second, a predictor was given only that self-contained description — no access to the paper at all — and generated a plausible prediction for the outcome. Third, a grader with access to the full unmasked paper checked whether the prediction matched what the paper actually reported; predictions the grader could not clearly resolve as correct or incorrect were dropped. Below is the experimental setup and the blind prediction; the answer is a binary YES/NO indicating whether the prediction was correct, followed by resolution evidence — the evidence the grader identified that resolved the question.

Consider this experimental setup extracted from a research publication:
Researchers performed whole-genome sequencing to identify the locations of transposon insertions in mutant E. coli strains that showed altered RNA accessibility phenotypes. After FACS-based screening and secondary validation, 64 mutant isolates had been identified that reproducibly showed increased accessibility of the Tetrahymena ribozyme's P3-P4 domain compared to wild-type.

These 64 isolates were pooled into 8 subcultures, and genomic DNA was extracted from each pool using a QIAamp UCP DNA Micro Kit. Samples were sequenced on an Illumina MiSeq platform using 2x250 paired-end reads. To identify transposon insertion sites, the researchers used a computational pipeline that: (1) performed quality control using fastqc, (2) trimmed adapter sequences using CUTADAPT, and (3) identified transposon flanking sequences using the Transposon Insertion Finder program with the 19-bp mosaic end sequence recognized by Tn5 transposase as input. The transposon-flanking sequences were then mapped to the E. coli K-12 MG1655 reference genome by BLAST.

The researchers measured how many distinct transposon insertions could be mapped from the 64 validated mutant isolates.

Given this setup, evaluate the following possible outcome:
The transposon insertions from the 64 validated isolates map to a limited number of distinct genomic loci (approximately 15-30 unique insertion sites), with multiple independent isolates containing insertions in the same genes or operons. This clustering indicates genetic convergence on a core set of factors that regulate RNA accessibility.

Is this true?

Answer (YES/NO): NO